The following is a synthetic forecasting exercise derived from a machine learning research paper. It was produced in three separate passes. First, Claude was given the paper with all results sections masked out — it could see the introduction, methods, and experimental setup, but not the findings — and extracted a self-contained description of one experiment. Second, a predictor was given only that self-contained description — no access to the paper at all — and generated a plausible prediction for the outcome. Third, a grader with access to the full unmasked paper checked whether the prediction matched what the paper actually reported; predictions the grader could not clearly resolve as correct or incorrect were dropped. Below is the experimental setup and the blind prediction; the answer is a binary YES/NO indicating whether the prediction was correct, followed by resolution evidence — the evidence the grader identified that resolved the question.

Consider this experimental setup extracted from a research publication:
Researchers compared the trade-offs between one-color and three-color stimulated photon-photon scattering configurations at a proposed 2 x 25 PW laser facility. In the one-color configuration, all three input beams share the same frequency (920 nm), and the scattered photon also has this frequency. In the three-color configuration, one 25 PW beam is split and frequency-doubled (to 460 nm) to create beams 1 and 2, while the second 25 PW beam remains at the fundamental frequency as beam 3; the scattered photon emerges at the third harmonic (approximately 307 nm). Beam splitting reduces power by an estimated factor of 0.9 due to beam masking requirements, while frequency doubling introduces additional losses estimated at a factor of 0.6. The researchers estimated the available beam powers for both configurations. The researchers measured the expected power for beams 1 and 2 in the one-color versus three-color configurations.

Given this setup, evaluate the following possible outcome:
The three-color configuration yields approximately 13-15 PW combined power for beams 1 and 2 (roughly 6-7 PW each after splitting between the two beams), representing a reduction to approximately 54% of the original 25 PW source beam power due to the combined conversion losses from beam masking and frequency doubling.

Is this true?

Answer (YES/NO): YES